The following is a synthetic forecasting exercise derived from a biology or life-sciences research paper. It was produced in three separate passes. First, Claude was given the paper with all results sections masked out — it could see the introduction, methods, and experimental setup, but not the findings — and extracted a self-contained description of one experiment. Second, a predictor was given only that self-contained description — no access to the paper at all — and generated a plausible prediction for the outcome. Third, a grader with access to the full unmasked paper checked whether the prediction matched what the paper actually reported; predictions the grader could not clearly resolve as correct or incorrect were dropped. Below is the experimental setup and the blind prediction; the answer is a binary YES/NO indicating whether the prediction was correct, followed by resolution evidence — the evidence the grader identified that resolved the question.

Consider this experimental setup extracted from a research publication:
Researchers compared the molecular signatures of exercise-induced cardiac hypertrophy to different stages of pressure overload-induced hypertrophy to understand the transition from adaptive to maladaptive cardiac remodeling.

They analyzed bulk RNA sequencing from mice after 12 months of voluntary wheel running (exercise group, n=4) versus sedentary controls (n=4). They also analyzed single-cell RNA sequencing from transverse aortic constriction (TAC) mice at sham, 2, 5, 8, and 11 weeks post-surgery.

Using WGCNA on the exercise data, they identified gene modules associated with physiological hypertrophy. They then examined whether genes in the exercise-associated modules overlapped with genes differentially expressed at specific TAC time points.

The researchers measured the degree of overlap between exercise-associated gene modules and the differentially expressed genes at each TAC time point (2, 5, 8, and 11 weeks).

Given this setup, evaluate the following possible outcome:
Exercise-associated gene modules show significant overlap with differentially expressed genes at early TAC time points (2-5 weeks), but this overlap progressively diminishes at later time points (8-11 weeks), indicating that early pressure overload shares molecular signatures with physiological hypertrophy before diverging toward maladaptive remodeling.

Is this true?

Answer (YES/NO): NO